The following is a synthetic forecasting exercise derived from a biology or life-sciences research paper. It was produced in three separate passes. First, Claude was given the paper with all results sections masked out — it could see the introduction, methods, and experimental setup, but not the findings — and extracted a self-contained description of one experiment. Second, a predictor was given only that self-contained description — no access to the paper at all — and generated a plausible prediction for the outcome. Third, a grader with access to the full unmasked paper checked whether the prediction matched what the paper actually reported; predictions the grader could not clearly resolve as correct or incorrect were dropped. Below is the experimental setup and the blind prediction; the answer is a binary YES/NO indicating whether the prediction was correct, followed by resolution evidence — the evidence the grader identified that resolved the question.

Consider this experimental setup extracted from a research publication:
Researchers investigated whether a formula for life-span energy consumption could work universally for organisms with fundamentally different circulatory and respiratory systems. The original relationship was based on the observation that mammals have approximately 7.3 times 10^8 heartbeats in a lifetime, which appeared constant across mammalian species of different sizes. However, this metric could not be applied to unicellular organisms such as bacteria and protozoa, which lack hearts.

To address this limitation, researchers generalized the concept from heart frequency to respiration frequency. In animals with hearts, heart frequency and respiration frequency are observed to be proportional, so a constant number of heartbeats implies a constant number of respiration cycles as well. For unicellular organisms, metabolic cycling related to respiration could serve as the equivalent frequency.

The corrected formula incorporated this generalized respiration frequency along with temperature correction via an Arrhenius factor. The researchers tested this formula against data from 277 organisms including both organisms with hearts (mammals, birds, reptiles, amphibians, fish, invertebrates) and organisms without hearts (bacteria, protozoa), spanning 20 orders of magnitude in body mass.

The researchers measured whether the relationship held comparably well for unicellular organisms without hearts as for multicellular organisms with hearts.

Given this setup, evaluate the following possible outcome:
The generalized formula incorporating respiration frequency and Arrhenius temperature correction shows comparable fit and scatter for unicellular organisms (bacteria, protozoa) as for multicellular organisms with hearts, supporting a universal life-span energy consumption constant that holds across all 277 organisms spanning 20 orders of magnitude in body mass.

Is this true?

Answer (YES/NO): YES